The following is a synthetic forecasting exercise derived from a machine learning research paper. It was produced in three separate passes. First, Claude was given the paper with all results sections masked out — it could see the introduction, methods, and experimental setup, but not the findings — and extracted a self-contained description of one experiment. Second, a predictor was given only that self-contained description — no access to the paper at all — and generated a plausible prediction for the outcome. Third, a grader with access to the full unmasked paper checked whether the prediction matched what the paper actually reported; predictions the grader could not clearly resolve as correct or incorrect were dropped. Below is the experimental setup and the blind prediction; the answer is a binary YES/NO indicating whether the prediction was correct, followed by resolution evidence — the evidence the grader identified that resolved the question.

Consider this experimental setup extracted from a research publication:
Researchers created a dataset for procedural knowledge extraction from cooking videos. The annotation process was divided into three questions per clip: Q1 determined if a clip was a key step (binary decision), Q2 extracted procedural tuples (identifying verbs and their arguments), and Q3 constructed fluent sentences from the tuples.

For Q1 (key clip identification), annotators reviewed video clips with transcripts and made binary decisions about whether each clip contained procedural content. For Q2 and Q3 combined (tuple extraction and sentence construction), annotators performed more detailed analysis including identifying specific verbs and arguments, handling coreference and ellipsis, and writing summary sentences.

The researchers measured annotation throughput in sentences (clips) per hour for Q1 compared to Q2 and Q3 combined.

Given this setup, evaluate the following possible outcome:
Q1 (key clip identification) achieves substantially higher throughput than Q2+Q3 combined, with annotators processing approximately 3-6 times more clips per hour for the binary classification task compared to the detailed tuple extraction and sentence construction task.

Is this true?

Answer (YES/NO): YES